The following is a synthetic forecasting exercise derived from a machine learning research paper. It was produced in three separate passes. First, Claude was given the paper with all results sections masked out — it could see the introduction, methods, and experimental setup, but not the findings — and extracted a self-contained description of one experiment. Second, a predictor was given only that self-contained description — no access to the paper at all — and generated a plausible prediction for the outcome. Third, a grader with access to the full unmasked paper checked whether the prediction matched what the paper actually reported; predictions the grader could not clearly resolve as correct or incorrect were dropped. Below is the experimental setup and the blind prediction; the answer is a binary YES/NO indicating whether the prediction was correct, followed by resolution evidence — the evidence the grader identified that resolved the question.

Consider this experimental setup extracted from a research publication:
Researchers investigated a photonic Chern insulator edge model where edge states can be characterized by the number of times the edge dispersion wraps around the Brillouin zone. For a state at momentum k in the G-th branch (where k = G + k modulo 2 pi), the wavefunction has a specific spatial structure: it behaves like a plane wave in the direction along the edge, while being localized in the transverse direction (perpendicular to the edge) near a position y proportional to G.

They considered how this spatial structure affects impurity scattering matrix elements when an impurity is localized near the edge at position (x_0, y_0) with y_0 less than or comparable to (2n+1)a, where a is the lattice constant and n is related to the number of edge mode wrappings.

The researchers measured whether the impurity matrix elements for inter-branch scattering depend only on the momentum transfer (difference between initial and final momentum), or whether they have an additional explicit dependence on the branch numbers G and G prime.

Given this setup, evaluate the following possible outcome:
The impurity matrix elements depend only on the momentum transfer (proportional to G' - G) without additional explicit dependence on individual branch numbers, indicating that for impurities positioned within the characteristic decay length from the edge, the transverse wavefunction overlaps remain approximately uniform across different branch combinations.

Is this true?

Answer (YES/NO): NO